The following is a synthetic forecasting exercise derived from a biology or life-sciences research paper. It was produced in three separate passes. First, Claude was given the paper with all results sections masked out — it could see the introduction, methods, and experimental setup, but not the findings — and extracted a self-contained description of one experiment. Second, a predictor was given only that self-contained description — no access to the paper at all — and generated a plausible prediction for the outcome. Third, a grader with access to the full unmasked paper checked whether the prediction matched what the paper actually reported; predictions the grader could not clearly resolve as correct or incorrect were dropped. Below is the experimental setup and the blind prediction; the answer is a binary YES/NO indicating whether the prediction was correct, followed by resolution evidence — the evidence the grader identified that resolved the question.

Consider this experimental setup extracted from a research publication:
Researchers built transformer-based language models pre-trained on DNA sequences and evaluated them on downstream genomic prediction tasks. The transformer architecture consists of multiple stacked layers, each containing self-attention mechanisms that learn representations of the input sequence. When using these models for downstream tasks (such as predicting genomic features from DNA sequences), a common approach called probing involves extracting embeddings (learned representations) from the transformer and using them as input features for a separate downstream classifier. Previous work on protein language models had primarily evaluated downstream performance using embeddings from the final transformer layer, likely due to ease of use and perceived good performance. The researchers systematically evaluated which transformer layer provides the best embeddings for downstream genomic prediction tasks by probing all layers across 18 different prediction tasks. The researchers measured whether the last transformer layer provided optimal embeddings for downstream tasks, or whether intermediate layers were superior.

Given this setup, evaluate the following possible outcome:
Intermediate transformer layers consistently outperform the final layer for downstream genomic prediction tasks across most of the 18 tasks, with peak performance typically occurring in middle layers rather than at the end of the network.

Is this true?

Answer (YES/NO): YES